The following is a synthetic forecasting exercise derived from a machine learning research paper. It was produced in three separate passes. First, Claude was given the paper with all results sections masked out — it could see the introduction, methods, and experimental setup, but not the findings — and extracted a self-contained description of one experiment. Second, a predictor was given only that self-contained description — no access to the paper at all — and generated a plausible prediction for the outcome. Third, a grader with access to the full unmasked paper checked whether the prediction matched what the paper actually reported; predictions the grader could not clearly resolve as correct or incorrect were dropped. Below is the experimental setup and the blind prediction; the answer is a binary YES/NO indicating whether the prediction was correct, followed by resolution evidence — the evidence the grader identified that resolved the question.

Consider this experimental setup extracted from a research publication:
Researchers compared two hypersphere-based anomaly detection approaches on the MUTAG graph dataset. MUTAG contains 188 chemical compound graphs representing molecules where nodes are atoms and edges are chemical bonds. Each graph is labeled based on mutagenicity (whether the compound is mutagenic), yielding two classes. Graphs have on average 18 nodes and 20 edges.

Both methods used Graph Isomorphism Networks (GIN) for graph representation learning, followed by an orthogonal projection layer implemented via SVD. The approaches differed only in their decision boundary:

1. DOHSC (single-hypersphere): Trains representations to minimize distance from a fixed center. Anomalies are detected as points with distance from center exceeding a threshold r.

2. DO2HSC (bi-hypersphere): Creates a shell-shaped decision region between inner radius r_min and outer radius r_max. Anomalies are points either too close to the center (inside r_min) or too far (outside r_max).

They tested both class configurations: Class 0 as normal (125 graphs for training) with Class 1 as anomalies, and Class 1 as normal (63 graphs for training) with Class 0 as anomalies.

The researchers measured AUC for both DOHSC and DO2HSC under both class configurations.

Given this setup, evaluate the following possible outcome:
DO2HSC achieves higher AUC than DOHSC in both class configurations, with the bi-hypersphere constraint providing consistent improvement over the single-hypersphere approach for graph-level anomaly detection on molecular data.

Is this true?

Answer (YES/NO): YES